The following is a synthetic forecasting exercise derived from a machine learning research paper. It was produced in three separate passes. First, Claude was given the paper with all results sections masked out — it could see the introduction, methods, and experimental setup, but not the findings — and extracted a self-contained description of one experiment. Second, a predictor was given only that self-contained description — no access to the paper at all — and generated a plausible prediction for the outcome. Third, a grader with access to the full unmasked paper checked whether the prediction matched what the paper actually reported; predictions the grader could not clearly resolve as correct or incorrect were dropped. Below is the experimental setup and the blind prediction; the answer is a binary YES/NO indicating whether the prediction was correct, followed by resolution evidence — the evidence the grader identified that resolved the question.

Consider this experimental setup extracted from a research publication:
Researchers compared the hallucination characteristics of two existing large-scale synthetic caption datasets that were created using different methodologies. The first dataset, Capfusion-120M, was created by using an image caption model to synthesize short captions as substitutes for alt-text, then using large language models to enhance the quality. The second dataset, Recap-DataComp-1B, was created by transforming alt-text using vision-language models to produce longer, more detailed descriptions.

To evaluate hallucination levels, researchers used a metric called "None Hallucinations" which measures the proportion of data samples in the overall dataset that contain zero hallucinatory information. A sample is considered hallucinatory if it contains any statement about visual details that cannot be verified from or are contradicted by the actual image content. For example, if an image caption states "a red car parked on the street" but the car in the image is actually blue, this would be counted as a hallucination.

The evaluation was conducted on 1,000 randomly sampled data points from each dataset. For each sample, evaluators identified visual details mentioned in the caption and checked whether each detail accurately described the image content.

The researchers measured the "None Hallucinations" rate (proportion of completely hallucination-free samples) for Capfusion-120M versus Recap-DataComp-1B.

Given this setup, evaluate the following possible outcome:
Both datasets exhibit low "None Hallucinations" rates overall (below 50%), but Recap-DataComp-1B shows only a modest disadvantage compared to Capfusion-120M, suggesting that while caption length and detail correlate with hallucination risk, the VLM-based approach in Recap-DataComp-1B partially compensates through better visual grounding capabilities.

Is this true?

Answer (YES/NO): NO